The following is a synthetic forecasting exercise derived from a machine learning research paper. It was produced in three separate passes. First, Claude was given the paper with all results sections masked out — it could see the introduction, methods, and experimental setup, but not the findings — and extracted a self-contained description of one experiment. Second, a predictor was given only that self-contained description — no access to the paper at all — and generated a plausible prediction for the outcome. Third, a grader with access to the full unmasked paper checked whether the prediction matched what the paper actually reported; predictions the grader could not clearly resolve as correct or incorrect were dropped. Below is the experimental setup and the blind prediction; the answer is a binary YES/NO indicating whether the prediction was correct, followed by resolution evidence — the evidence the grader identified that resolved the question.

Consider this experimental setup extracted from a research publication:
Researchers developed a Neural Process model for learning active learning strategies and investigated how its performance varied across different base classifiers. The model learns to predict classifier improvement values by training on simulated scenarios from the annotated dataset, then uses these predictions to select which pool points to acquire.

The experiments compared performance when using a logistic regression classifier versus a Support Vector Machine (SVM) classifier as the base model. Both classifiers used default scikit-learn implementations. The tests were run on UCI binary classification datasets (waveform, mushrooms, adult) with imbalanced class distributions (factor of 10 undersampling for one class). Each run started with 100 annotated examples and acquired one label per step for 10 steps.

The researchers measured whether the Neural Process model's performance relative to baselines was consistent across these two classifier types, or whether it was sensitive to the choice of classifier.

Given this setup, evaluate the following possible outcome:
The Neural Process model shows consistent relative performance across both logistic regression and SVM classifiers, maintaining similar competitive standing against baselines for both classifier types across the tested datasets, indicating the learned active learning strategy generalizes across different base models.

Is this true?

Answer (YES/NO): NO